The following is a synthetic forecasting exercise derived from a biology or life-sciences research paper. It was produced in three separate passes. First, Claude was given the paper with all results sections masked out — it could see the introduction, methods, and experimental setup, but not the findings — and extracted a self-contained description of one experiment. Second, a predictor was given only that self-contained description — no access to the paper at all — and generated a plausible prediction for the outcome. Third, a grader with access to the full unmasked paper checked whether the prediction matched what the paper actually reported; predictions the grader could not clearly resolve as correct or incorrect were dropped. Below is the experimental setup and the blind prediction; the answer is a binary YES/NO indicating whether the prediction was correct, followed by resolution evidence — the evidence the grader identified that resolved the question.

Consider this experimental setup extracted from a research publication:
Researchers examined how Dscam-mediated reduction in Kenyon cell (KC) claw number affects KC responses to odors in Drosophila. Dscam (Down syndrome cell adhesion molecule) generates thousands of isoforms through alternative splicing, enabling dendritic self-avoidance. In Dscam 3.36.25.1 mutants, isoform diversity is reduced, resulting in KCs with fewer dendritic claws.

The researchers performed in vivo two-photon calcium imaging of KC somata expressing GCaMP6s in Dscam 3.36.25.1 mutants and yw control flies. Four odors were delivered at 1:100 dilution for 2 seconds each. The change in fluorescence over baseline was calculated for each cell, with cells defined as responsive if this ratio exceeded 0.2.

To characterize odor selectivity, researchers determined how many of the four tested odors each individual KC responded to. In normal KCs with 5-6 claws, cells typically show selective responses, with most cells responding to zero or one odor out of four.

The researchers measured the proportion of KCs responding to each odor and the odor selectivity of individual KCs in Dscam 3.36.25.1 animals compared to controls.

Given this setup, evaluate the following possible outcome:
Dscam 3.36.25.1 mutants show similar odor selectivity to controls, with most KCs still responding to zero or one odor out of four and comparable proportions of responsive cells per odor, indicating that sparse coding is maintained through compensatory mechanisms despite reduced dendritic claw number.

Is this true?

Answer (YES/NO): NO